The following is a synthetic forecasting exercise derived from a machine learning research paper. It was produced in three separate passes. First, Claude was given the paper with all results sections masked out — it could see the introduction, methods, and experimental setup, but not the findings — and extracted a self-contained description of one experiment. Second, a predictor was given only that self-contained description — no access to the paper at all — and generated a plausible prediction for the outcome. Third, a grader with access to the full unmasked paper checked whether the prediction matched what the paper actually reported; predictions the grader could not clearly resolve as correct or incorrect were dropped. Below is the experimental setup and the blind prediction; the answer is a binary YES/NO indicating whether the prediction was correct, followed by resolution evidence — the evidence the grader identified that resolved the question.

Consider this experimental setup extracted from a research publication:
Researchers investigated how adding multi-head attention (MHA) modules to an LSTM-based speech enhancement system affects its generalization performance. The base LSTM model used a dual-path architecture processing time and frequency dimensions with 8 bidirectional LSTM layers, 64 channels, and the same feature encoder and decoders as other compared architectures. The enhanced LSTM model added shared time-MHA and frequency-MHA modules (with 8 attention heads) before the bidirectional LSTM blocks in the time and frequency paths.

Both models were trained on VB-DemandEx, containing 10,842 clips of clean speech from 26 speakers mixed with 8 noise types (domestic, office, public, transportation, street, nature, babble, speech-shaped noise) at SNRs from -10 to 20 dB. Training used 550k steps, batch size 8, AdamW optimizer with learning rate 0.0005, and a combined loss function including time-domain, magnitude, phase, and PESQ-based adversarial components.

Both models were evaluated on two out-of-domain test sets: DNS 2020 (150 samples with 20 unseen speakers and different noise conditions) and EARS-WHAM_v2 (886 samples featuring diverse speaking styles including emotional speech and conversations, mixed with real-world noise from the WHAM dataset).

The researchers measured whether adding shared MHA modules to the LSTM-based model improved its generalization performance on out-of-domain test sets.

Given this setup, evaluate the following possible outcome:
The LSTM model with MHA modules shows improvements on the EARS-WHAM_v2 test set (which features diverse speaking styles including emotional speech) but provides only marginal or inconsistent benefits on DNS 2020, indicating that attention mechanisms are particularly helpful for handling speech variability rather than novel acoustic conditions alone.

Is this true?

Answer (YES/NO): NO